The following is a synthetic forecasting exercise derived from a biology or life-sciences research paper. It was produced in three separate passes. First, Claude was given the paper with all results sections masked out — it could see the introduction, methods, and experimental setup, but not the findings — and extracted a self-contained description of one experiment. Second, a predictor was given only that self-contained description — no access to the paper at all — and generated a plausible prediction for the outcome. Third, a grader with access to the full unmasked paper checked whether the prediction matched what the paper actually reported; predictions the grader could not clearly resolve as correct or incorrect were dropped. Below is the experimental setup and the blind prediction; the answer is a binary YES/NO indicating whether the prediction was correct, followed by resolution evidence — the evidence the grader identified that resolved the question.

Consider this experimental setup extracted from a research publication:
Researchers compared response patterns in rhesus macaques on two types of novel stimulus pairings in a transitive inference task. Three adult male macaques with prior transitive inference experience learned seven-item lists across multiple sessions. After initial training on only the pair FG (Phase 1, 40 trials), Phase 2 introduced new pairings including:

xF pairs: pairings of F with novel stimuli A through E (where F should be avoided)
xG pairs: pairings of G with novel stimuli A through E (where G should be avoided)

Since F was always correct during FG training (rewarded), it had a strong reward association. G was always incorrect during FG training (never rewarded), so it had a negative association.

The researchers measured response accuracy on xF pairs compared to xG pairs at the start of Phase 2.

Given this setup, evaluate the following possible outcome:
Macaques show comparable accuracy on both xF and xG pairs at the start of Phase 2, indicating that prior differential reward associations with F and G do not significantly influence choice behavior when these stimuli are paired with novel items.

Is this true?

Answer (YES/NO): NO